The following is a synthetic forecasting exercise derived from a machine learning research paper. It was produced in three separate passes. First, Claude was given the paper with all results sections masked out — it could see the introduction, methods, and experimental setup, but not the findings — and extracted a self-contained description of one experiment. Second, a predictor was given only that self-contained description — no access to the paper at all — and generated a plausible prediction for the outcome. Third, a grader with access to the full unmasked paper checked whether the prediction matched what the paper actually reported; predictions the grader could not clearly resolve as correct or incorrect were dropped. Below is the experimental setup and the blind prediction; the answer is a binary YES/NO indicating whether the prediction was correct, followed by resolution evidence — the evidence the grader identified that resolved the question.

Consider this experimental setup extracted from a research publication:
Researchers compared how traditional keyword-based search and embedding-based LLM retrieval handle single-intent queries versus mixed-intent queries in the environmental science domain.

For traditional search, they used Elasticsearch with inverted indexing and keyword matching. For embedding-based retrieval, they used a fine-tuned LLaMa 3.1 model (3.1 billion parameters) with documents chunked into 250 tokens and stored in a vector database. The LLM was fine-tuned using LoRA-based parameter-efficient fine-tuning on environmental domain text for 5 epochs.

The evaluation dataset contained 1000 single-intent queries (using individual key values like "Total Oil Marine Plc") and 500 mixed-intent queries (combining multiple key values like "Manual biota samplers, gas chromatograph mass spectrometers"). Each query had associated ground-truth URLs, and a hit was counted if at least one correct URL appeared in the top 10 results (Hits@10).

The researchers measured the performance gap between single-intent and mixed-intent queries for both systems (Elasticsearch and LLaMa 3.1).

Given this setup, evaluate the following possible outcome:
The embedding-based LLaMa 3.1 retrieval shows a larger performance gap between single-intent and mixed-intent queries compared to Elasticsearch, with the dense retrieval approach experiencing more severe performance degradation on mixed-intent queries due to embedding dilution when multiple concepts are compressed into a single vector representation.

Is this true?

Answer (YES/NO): NO